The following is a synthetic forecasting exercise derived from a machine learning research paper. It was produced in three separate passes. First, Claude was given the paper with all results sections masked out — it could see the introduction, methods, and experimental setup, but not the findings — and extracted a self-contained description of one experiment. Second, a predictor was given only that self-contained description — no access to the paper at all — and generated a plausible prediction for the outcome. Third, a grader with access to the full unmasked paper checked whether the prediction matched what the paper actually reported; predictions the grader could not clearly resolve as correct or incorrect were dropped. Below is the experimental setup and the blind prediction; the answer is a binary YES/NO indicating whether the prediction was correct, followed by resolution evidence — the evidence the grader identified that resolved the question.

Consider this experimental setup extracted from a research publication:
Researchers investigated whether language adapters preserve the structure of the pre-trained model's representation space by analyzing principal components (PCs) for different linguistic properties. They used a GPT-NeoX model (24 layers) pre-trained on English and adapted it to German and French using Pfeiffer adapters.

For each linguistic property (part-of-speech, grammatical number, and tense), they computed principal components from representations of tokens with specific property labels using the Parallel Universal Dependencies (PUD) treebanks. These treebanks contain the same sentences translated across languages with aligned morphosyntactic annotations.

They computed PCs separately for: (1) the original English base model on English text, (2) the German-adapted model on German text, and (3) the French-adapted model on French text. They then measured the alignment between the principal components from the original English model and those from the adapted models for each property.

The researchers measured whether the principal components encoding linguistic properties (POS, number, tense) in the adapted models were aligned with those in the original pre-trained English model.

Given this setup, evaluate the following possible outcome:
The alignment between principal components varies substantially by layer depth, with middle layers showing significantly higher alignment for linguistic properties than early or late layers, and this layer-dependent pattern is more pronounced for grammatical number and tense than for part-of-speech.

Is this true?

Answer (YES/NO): NO